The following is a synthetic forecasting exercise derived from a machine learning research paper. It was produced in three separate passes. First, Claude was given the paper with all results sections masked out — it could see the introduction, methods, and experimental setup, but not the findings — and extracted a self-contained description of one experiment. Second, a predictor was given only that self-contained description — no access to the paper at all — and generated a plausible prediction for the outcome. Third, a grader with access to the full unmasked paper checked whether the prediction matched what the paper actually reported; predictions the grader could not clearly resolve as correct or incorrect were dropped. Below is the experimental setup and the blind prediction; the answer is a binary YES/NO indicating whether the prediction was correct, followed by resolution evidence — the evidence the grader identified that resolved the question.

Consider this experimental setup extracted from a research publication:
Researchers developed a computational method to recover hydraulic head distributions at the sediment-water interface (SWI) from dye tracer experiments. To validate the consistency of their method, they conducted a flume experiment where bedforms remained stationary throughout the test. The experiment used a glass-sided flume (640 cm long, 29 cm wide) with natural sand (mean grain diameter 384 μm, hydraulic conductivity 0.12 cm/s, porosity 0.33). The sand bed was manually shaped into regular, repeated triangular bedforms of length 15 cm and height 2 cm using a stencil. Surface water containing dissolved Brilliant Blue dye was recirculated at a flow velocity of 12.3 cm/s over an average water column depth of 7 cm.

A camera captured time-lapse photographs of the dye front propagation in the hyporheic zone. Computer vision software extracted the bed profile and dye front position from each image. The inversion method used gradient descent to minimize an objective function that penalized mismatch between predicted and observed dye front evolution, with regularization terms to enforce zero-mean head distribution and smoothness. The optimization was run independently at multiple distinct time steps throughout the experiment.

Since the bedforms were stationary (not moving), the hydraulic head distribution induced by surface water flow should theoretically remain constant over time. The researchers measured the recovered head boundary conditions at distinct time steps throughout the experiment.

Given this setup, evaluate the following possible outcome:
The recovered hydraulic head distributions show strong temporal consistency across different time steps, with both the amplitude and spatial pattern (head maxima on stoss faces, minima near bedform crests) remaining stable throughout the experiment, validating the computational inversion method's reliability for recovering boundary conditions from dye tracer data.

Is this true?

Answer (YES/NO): NO